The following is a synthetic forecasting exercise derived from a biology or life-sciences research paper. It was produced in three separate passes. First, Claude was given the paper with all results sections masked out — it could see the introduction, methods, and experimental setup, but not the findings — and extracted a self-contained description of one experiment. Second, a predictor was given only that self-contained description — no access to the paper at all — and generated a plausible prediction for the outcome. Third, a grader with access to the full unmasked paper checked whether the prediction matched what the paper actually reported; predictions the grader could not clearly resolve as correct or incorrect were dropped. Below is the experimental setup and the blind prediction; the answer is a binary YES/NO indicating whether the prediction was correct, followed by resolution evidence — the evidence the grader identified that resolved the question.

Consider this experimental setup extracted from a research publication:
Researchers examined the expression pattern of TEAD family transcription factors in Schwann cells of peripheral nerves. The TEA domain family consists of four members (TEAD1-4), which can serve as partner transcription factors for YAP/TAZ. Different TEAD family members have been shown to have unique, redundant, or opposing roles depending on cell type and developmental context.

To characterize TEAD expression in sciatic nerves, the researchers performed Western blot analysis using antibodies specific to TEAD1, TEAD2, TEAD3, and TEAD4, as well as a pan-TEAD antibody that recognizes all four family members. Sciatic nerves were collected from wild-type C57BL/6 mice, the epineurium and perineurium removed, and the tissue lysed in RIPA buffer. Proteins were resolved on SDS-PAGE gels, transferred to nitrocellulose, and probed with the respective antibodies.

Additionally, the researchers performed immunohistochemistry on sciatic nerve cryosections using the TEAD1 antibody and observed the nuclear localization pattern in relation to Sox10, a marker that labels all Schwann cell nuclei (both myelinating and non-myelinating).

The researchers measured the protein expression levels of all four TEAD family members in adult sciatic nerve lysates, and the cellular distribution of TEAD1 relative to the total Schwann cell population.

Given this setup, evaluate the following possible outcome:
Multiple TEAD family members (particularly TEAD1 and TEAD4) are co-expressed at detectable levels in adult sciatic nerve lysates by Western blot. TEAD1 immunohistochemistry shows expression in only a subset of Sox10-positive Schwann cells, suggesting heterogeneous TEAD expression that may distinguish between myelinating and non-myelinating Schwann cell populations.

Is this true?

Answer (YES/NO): NO